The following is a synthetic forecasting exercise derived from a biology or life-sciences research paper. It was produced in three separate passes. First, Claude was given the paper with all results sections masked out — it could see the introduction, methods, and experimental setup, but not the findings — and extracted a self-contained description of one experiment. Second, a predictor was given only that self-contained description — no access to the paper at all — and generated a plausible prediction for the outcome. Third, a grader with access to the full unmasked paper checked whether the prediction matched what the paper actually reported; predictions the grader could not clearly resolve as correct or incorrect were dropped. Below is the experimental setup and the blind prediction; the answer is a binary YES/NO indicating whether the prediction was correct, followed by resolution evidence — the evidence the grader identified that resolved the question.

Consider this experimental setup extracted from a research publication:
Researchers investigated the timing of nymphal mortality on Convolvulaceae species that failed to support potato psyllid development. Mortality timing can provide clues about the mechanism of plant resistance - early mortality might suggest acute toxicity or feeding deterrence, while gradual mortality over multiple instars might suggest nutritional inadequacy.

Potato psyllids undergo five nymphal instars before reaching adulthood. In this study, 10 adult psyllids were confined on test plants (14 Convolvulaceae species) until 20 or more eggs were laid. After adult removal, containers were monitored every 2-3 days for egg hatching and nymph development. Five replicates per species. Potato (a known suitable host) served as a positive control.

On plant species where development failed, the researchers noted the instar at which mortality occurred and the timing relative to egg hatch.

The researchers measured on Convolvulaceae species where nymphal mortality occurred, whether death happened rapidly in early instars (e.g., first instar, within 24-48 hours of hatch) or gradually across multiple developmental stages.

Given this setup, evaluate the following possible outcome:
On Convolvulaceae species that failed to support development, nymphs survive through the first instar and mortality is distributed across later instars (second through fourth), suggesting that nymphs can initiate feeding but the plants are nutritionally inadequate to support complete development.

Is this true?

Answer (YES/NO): NO